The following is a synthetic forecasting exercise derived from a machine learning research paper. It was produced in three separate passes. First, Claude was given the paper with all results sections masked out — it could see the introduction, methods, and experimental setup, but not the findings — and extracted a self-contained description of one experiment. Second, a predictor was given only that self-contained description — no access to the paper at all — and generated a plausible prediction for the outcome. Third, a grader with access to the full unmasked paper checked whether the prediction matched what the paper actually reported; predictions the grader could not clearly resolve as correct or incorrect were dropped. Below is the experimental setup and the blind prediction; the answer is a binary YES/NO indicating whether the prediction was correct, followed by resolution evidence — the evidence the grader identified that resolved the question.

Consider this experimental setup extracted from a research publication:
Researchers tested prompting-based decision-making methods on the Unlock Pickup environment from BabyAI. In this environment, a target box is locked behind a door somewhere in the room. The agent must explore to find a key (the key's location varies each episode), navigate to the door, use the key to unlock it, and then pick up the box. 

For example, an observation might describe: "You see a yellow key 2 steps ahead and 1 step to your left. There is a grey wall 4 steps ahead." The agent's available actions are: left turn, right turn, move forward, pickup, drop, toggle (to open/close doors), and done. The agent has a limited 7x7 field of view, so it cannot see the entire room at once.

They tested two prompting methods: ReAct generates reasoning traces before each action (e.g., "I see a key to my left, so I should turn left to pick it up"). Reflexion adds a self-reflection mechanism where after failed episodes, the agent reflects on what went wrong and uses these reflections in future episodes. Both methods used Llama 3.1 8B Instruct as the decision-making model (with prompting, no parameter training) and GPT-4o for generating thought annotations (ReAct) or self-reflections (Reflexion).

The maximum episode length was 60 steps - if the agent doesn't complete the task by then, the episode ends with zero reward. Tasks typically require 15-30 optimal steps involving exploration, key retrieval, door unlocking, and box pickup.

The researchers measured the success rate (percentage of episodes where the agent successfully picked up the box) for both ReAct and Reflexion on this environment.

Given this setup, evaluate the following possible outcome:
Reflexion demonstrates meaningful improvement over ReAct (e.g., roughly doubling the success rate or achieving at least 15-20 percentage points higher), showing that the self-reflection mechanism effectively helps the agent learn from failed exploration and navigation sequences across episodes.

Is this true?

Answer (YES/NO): NO